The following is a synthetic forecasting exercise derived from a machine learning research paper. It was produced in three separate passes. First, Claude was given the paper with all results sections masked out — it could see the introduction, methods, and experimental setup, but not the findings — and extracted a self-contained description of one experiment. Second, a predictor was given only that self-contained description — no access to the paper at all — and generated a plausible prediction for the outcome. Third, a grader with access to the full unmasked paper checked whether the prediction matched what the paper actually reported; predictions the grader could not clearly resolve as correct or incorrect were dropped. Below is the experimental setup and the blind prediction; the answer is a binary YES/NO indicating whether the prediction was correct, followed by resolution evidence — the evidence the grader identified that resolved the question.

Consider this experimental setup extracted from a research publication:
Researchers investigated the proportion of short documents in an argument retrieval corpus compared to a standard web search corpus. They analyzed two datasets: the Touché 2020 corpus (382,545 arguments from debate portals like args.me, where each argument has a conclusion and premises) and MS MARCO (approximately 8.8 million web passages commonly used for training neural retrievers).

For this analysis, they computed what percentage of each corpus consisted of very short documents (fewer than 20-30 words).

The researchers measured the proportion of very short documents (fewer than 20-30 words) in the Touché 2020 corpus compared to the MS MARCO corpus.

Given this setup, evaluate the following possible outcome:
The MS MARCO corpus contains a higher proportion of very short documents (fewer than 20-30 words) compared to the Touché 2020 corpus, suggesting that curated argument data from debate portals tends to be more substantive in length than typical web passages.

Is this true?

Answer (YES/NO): NO